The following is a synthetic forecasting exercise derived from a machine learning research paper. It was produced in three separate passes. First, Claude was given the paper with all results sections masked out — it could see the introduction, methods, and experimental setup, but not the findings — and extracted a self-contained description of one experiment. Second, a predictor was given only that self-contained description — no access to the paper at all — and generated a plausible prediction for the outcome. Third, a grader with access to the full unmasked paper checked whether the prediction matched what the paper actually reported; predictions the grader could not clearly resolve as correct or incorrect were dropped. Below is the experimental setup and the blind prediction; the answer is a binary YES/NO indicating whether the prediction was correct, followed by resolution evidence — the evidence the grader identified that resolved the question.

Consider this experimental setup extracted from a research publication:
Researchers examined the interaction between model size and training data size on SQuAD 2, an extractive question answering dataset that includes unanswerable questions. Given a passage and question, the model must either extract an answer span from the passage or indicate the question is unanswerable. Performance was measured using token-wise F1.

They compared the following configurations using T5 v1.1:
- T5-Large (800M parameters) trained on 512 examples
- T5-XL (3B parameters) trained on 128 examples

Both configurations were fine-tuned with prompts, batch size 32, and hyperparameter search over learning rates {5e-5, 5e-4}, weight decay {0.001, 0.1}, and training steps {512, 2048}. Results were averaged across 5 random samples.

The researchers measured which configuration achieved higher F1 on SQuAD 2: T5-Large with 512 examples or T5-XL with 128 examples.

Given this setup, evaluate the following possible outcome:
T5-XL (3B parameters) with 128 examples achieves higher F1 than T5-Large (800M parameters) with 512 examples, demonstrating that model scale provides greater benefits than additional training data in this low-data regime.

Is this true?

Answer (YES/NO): YES